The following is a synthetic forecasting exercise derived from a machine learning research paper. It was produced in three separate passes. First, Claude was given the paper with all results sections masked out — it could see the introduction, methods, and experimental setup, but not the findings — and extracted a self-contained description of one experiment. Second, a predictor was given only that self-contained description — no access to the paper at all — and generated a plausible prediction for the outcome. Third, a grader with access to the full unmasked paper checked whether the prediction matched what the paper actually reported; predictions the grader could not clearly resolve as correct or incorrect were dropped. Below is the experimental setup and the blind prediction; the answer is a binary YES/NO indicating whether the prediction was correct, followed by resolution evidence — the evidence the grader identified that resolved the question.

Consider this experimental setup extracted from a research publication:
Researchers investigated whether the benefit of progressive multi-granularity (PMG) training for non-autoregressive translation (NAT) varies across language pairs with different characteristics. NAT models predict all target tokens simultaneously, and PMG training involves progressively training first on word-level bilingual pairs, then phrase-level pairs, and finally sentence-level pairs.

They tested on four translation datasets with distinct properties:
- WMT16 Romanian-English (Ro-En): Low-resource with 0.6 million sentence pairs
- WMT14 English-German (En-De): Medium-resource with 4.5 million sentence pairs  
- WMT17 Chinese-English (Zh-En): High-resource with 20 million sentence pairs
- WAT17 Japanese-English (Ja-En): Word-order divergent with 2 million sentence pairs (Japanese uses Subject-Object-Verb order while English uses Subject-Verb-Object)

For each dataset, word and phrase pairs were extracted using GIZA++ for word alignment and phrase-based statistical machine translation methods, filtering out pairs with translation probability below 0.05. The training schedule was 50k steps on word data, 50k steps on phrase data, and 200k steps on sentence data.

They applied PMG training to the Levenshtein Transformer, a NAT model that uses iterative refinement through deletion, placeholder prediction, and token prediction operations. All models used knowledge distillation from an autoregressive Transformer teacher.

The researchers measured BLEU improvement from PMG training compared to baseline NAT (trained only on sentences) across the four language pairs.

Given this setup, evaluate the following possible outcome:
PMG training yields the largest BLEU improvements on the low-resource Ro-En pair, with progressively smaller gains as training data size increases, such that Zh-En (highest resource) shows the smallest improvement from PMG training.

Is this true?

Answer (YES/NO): NO